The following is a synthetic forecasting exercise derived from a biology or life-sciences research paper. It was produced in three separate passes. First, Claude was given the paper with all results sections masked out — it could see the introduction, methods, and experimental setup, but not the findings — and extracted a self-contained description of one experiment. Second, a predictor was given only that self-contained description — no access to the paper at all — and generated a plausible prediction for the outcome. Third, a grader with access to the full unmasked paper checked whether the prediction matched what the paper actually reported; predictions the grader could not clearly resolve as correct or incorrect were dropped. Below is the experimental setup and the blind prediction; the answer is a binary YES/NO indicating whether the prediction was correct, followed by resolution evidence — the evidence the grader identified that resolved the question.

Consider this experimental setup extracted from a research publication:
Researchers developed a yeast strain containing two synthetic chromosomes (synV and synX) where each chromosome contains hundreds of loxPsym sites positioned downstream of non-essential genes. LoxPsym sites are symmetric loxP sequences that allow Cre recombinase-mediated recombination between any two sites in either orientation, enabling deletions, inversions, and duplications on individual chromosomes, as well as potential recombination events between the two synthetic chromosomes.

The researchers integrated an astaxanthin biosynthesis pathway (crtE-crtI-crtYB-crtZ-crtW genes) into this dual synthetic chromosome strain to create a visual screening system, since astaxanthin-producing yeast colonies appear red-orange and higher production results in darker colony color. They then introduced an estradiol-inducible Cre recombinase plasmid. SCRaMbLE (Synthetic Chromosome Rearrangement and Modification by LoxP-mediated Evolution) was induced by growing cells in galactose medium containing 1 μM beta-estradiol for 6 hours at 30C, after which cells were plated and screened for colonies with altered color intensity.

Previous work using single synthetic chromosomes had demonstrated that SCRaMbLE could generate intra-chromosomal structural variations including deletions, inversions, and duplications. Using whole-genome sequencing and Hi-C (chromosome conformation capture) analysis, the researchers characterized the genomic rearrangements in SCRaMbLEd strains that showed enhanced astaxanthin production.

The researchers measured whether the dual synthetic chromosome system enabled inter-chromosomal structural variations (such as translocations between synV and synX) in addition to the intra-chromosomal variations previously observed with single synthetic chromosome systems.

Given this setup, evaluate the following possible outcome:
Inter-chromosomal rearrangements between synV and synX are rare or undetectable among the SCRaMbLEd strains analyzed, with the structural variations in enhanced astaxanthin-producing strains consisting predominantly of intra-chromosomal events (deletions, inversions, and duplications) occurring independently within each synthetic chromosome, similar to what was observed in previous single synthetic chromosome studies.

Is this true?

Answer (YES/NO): NO